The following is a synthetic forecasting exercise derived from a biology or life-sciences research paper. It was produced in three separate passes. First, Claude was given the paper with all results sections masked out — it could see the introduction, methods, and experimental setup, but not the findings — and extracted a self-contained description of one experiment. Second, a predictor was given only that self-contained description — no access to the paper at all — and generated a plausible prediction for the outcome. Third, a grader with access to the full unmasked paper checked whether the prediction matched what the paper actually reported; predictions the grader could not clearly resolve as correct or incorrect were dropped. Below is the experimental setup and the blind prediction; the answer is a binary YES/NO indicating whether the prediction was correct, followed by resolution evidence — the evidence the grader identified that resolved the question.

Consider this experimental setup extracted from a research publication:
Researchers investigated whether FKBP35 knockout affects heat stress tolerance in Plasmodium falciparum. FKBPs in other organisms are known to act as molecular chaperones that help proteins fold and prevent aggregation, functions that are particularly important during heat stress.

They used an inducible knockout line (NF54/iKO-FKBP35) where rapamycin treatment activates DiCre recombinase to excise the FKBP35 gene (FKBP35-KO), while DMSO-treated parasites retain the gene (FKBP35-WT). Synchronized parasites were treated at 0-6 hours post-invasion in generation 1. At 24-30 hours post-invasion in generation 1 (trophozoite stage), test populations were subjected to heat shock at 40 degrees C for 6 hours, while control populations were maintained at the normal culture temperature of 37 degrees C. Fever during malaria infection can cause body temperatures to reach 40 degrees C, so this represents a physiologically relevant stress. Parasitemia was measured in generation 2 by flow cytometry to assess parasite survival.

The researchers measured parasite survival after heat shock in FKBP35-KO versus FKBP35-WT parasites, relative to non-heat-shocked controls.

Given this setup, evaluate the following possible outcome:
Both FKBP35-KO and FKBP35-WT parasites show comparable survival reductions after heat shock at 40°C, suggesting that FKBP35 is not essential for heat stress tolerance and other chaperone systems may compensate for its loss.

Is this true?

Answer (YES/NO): YES